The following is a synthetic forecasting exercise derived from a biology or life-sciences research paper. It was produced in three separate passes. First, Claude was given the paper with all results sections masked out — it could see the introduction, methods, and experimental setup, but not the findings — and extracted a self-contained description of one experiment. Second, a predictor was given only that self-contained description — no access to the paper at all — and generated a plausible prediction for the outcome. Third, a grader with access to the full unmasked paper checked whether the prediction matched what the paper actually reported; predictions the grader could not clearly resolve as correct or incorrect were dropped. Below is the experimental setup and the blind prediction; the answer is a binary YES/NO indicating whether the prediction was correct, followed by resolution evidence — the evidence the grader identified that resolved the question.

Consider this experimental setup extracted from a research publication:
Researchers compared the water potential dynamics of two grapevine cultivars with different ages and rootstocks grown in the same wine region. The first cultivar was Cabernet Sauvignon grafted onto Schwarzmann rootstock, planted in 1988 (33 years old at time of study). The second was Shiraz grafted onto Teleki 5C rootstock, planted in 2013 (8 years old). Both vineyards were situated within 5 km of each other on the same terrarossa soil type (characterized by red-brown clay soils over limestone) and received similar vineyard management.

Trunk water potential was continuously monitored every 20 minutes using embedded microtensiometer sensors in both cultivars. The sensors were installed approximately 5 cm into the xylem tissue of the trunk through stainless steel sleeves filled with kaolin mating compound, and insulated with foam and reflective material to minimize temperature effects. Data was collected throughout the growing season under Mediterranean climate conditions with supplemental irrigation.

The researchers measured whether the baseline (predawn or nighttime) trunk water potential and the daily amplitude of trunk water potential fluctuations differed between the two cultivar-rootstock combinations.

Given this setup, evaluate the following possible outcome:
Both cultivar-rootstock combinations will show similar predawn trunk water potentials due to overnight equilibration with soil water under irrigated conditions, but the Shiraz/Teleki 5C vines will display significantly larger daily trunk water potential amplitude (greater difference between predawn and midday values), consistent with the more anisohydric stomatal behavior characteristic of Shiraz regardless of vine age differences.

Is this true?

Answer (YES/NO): NO